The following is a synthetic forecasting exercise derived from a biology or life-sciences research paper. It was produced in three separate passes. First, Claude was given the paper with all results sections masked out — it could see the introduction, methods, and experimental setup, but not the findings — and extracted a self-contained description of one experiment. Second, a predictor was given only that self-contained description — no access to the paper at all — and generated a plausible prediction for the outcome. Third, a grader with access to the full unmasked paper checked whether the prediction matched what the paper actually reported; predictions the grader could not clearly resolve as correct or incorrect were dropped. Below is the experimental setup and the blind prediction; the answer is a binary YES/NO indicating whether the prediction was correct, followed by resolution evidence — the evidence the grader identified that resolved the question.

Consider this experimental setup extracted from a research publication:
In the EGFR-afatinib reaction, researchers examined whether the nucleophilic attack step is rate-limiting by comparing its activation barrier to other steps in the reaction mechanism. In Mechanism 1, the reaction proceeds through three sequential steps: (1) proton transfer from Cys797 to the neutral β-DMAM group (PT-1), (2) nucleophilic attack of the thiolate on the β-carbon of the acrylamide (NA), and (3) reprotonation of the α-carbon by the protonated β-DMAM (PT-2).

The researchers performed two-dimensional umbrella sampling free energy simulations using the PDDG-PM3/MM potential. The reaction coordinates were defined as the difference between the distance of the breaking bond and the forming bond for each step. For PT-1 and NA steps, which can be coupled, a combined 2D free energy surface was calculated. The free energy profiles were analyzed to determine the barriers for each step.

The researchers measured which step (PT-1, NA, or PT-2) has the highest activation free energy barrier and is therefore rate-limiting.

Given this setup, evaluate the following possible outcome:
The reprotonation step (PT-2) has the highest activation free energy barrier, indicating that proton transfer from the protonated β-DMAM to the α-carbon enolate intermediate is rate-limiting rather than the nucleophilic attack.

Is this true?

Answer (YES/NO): NO